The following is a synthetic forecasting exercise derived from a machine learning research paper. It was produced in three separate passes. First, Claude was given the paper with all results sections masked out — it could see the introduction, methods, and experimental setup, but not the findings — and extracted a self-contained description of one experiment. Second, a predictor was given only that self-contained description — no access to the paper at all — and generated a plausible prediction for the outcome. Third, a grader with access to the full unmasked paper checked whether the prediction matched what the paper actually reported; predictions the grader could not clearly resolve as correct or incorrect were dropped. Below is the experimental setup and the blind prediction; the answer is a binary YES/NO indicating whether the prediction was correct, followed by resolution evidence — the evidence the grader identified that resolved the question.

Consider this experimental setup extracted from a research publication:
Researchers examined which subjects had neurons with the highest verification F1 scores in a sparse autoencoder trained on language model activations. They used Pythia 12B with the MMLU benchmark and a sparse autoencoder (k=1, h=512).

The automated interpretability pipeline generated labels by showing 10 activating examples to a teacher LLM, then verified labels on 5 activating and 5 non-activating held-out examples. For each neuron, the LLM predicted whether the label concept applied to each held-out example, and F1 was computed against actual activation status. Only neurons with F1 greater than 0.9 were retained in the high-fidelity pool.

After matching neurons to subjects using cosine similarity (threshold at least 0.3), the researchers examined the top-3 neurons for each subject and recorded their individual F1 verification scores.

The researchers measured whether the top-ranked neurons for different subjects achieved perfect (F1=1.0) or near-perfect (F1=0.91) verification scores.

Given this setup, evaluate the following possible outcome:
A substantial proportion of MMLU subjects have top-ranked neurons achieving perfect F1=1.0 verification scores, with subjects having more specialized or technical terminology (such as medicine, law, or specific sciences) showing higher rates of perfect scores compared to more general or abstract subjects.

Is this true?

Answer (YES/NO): NO